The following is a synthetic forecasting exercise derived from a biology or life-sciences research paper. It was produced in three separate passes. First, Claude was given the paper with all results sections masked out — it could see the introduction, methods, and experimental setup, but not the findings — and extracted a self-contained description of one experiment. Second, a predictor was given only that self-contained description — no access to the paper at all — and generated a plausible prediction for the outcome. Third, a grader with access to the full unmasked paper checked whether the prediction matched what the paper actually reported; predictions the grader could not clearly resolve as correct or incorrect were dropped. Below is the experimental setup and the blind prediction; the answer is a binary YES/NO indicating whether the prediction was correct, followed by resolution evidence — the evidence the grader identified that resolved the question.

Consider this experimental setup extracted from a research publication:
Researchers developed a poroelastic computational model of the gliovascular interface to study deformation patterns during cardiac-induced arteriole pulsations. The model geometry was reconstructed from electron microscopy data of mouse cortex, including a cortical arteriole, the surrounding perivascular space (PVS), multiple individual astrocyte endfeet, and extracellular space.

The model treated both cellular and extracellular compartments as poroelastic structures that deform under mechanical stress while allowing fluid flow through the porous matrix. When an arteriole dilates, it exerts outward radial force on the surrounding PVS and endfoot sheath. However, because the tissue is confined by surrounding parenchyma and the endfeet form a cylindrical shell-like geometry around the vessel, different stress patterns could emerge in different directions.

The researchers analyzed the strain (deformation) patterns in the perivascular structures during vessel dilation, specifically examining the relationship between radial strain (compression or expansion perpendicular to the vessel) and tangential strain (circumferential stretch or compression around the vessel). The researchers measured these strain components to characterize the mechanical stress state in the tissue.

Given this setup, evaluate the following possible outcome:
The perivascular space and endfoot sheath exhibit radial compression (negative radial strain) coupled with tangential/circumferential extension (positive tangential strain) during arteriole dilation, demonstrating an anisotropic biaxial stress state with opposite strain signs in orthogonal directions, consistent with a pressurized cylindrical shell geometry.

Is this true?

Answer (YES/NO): YES